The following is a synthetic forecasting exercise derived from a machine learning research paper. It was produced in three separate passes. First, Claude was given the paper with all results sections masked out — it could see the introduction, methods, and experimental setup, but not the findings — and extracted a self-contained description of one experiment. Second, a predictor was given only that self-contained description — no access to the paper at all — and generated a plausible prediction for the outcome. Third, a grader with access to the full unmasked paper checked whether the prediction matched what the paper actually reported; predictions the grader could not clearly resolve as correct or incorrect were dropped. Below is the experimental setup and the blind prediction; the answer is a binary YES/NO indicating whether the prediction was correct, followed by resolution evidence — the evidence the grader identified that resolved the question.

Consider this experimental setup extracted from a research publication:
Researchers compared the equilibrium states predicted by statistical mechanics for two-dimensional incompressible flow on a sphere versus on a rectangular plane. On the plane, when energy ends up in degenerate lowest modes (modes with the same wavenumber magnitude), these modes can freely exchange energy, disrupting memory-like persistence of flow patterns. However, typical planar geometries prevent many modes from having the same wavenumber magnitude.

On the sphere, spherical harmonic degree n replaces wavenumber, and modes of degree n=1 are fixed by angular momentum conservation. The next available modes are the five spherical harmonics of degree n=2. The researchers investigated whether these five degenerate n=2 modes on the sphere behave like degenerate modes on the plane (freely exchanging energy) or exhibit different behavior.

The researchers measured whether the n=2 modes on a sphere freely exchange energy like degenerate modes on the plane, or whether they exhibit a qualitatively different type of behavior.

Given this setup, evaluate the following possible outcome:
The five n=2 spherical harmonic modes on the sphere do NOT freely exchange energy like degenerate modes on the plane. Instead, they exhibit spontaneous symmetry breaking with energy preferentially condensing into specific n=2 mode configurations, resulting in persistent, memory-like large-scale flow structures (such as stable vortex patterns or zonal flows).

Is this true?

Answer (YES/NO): NO